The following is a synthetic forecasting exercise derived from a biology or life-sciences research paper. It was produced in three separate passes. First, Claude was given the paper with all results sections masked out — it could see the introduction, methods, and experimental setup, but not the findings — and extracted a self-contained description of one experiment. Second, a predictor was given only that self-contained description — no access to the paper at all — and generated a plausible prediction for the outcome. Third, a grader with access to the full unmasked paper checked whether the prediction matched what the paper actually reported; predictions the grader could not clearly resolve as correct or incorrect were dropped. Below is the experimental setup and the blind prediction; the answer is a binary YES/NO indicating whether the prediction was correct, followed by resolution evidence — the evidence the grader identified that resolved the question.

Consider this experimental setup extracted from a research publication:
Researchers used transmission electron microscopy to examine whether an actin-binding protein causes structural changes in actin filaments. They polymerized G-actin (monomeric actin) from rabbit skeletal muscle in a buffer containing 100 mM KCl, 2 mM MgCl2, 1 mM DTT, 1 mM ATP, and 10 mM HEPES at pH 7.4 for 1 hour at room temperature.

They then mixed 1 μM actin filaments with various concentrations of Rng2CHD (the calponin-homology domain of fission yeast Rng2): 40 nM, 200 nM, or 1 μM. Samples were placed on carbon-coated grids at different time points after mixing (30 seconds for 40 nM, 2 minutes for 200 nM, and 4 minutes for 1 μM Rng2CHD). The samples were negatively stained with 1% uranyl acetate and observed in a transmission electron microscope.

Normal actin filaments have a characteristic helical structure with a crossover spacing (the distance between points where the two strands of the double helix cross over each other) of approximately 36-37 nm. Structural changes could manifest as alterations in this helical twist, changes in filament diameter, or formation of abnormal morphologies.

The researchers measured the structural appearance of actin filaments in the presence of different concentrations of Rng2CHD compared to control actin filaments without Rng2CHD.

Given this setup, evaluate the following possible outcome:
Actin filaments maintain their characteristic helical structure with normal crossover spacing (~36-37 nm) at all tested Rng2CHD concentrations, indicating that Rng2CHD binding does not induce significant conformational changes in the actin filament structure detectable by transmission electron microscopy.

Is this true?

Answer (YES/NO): NO